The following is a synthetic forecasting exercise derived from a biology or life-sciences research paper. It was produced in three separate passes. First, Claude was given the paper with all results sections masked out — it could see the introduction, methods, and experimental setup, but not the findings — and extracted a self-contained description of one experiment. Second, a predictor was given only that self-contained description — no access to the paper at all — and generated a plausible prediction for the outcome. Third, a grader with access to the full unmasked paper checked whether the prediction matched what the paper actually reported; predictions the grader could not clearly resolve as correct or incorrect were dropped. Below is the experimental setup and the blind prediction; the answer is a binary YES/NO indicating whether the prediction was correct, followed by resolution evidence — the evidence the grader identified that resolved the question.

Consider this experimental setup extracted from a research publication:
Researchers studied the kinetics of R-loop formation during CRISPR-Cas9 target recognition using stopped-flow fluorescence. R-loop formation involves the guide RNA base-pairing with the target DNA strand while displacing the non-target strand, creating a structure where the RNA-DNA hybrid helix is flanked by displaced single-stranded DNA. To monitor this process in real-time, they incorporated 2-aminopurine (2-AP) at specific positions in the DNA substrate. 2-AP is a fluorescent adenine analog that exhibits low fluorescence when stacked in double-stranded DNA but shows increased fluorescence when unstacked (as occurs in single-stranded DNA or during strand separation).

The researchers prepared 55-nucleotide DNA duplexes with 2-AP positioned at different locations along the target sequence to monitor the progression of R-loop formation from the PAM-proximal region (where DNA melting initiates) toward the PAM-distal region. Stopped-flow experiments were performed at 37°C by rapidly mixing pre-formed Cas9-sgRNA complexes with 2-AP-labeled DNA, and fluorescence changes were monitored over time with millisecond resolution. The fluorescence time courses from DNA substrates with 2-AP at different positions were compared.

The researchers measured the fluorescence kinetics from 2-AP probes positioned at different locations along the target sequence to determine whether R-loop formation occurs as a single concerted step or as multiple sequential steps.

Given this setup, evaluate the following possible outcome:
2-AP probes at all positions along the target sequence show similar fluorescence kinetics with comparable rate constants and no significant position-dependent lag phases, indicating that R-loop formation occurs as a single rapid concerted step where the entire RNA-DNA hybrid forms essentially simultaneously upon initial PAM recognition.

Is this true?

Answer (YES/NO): NO